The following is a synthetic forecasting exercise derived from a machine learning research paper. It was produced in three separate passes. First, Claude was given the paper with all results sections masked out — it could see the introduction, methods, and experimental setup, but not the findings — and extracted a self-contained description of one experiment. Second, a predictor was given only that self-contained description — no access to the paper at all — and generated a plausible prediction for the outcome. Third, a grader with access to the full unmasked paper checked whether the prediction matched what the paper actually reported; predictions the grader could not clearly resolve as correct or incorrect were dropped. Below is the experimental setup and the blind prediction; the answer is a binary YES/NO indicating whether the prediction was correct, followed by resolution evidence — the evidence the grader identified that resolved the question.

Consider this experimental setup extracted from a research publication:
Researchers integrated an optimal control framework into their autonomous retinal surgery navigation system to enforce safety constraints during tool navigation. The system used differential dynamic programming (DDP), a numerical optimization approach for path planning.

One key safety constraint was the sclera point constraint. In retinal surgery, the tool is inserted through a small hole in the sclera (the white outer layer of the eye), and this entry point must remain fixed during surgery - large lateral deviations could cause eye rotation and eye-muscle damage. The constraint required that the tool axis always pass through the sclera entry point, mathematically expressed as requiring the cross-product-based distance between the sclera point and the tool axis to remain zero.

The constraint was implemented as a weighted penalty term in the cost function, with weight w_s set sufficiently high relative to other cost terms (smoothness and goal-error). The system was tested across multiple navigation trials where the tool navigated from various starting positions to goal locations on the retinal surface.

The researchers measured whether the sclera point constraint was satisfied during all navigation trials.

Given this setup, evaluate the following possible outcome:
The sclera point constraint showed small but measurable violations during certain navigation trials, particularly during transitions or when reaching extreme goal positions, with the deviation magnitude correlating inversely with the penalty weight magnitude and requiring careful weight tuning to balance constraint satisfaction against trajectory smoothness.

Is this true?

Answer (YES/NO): NO